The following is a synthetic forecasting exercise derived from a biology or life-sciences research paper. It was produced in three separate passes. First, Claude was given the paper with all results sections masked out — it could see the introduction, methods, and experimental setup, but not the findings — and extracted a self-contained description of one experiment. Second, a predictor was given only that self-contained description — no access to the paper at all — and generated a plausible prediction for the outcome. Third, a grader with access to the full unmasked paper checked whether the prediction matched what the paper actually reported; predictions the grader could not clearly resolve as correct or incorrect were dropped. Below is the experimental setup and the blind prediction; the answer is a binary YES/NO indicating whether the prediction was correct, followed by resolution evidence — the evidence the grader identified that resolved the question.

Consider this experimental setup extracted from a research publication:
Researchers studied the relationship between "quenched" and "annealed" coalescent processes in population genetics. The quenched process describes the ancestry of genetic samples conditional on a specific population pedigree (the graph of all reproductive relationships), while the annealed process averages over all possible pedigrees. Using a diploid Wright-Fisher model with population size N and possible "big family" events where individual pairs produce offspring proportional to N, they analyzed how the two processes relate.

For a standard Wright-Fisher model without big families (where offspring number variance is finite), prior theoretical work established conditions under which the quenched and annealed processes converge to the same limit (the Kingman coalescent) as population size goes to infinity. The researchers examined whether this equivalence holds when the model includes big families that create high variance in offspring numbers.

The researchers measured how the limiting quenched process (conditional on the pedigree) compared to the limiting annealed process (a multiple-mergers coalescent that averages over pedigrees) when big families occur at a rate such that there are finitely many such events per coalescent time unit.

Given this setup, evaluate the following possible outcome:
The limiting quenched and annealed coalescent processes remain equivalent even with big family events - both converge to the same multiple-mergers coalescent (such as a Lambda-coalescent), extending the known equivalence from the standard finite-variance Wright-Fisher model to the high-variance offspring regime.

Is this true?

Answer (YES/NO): NO